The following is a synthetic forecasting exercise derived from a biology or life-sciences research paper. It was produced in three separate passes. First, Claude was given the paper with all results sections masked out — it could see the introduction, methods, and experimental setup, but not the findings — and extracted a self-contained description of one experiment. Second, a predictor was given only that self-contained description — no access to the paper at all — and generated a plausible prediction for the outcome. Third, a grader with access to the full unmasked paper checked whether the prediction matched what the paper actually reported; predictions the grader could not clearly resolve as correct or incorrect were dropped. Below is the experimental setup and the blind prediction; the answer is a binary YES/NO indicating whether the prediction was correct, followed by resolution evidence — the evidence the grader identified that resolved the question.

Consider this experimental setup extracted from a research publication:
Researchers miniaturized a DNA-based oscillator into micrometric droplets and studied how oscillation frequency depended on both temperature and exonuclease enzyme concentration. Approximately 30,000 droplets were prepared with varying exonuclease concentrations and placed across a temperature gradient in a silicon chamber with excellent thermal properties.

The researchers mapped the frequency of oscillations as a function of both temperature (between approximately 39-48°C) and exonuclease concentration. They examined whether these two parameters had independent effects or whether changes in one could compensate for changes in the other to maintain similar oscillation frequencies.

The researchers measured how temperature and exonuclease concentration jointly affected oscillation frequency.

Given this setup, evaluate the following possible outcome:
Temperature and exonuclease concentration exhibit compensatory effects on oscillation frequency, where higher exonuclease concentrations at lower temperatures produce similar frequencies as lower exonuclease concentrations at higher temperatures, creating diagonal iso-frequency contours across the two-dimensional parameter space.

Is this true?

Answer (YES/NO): YES